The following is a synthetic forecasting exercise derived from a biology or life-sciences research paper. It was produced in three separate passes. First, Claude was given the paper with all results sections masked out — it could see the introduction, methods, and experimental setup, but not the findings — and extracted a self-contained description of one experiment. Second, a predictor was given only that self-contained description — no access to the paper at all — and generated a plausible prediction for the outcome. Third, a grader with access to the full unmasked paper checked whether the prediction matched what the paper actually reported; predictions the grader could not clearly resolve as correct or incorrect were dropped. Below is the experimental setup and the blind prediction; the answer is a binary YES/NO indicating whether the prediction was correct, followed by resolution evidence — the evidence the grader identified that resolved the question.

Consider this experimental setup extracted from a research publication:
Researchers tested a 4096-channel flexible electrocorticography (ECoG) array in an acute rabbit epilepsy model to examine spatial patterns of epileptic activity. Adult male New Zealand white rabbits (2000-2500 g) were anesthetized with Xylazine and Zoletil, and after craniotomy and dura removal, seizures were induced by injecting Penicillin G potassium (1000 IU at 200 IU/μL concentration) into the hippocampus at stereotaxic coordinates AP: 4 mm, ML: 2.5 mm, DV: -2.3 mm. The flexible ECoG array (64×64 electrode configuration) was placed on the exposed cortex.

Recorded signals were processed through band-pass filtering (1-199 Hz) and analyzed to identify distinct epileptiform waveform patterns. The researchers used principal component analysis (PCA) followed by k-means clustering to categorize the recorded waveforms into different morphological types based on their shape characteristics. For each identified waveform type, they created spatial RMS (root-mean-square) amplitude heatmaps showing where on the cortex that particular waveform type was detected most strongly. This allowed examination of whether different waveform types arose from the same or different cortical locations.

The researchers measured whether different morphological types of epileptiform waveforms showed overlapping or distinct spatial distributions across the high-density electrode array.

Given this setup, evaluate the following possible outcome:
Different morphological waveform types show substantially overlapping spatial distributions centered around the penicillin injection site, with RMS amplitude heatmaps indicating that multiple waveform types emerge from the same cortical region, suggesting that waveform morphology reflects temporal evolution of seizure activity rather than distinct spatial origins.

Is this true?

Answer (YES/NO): NO